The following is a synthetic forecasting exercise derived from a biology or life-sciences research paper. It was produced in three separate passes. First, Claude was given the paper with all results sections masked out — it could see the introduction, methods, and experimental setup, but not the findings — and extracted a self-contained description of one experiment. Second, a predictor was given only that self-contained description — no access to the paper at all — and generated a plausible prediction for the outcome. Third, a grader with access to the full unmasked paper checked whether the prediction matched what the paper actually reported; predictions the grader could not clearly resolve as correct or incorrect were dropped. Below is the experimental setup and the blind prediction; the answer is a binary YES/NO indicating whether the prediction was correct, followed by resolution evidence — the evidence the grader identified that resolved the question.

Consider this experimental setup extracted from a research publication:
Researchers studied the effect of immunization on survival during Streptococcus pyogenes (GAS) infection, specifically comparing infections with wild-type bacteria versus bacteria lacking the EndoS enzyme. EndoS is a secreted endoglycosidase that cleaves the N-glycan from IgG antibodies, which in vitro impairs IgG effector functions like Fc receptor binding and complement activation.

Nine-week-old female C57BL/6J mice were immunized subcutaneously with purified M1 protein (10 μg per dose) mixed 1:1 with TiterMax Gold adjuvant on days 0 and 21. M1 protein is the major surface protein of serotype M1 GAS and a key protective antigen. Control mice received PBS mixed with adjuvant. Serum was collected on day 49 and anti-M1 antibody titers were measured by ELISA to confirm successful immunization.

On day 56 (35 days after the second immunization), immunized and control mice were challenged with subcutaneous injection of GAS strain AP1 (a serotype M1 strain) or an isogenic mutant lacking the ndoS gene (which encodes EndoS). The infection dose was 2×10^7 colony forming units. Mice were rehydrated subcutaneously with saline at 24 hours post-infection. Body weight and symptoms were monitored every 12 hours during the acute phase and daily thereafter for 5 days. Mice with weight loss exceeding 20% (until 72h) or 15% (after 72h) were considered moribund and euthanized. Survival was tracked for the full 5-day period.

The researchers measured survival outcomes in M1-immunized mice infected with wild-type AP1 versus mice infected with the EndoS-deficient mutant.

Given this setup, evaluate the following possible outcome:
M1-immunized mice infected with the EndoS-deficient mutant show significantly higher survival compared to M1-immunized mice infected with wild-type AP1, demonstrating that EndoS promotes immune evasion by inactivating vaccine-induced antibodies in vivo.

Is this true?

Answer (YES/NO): YES